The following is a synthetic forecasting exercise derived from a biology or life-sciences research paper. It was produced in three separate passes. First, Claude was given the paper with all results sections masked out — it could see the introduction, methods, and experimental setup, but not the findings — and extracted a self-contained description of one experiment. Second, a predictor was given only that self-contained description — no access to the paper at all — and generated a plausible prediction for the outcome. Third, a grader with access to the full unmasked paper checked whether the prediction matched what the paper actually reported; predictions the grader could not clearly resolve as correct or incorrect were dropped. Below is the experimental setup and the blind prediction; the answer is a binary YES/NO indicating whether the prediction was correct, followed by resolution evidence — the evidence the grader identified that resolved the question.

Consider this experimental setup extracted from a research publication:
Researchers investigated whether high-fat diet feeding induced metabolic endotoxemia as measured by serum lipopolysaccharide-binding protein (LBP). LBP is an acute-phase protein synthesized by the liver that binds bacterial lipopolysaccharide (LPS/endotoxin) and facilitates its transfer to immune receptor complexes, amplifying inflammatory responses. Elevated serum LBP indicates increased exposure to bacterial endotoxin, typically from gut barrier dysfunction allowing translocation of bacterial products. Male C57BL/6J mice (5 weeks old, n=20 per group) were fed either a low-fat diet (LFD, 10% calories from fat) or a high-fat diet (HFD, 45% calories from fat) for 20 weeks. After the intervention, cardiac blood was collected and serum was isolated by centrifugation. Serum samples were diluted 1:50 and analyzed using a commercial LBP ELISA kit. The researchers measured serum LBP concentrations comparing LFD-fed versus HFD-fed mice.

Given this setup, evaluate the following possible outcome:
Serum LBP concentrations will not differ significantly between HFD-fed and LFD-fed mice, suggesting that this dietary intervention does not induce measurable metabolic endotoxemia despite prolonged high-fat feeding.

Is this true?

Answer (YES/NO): NO